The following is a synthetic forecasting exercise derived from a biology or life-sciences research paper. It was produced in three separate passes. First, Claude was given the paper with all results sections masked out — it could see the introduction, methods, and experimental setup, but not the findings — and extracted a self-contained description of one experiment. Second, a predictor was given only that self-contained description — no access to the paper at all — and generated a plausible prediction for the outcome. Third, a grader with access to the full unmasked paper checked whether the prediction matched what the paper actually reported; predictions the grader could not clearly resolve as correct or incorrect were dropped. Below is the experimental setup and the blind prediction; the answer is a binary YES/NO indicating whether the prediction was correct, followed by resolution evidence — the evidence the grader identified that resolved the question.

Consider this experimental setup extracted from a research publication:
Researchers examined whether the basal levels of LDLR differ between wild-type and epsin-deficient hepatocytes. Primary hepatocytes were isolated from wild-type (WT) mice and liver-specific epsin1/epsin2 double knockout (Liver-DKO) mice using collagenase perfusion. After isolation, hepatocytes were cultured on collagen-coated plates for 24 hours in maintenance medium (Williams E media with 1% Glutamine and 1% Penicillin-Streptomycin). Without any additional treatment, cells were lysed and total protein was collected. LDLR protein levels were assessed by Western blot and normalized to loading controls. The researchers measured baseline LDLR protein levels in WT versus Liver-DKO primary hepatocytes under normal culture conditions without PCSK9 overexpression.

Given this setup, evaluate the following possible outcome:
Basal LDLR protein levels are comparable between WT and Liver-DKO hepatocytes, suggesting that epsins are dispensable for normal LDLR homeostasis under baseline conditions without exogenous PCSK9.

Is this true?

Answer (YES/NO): NO